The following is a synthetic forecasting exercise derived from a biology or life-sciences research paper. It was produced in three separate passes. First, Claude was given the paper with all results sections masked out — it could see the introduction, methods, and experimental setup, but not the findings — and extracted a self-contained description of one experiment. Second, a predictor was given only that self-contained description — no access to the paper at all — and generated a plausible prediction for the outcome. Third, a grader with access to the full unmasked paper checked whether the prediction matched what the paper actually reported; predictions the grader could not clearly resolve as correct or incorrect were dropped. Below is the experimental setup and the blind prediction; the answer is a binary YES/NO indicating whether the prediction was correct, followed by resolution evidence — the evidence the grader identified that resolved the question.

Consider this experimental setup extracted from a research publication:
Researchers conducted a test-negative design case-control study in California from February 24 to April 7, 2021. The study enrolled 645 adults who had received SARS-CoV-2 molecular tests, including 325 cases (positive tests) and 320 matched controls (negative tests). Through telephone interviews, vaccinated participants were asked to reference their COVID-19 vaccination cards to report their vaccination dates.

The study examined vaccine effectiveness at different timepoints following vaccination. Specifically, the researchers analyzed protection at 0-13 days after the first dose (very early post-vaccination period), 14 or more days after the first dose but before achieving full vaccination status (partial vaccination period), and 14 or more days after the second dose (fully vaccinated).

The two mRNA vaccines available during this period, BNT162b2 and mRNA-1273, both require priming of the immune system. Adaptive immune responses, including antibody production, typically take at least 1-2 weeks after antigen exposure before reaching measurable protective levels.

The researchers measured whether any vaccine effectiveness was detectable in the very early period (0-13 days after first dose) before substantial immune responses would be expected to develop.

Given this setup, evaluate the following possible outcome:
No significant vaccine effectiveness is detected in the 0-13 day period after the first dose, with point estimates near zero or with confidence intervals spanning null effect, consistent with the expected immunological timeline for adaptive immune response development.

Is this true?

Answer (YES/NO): NO